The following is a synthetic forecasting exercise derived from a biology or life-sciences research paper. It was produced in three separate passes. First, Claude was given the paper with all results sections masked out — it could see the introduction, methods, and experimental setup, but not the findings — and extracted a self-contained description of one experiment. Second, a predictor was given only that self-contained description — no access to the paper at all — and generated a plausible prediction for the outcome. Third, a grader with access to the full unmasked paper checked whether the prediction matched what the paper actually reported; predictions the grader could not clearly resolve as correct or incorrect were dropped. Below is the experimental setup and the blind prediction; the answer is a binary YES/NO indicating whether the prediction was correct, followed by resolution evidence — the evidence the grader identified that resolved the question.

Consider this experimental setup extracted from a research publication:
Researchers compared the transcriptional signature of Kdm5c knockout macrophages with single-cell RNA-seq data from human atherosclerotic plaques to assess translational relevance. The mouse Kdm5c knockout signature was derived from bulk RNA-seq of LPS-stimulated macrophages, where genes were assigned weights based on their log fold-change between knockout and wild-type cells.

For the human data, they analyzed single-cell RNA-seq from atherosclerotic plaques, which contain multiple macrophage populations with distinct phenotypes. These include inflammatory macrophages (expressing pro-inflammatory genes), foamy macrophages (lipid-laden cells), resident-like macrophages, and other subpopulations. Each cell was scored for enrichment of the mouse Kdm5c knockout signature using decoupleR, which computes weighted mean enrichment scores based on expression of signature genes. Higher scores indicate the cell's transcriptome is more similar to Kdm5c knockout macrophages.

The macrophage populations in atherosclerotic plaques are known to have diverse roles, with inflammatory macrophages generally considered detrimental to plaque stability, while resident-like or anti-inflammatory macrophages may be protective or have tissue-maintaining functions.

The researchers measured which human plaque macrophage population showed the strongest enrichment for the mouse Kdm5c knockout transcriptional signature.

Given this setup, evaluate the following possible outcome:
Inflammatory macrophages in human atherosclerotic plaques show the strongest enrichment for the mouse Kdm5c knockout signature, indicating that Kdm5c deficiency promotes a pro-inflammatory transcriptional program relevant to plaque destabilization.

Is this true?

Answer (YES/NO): YES